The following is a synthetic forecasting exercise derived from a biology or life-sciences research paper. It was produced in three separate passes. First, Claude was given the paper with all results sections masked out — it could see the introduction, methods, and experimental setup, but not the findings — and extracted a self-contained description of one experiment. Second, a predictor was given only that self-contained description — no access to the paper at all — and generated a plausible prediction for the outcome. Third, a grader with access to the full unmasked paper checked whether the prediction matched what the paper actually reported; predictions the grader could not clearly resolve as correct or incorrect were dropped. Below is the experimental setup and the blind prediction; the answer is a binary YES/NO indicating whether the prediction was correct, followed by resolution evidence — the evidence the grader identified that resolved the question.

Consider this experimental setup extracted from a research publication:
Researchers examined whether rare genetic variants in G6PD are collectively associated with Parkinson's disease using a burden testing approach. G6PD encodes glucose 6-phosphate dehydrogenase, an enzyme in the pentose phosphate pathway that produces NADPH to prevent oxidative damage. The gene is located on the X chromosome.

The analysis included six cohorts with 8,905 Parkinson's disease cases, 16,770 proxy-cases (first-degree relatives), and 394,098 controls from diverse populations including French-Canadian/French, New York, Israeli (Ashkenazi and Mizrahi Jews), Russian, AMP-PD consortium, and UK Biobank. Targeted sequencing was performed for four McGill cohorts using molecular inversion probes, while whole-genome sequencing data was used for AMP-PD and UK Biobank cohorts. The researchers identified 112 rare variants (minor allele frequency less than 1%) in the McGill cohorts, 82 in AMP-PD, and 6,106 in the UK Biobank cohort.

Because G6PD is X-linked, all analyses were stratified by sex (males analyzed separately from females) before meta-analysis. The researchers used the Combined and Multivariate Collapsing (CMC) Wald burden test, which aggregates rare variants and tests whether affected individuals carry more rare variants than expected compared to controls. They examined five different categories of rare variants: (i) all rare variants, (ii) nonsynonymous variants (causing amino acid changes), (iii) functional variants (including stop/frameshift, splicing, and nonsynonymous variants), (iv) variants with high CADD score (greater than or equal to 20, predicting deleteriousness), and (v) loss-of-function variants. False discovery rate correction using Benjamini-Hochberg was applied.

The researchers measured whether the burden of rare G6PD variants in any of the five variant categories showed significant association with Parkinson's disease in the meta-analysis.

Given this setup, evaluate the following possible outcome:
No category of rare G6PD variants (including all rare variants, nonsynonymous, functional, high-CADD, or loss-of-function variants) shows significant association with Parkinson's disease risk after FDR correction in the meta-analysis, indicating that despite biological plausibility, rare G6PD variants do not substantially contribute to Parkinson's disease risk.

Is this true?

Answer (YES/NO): YES